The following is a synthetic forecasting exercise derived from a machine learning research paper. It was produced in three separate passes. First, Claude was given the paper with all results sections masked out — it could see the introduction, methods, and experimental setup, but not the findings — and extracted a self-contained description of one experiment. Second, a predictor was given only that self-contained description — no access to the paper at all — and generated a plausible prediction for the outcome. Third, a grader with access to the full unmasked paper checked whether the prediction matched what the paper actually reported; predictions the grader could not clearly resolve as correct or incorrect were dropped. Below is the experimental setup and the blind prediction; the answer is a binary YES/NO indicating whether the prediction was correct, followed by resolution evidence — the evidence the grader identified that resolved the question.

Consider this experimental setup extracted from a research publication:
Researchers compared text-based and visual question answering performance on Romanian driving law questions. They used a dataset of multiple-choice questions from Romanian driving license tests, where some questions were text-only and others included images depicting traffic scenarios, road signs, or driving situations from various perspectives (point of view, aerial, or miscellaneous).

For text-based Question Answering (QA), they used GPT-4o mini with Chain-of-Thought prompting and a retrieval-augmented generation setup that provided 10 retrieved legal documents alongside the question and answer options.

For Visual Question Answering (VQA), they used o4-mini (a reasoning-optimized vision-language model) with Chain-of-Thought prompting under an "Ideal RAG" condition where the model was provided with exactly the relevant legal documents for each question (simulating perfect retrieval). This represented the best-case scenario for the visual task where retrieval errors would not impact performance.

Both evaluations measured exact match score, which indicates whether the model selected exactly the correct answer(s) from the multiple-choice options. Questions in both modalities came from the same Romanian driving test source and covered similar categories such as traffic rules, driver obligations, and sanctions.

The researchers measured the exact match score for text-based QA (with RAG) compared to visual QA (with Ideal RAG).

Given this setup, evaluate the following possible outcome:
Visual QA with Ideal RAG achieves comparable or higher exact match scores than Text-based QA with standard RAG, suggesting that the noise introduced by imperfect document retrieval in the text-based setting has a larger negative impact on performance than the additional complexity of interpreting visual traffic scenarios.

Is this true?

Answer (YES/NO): NO